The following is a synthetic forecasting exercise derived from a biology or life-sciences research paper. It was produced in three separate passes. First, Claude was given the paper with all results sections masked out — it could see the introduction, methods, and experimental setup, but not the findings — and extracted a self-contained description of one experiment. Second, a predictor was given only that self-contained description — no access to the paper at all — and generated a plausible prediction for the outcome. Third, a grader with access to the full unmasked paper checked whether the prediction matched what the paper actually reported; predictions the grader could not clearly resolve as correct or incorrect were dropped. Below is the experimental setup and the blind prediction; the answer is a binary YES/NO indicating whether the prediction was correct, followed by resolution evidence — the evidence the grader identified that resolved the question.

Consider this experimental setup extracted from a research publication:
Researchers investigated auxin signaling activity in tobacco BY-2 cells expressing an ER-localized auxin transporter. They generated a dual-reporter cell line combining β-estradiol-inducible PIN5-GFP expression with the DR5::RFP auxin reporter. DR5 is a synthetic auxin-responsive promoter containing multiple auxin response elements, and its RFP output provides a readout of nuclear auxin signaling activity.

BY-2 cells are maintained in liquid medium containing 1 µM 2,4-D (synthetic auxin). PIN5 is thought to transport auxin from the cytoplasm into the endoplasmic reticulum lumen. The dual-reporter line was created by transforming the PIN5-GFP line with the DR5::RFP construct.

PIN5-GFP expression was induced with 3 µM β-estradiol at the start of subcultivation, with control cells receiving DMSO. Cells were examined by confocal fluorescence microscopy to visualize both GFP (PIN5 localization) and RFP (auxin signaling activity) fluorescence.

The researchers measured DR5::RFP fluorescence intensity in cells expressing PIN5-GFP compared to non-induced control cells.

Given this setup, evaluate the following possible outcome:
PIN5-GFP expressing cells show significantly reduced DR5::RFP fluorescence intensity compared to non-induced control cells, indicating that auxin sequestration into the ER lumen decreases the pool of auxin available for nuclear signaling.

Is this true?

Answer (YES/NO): YES